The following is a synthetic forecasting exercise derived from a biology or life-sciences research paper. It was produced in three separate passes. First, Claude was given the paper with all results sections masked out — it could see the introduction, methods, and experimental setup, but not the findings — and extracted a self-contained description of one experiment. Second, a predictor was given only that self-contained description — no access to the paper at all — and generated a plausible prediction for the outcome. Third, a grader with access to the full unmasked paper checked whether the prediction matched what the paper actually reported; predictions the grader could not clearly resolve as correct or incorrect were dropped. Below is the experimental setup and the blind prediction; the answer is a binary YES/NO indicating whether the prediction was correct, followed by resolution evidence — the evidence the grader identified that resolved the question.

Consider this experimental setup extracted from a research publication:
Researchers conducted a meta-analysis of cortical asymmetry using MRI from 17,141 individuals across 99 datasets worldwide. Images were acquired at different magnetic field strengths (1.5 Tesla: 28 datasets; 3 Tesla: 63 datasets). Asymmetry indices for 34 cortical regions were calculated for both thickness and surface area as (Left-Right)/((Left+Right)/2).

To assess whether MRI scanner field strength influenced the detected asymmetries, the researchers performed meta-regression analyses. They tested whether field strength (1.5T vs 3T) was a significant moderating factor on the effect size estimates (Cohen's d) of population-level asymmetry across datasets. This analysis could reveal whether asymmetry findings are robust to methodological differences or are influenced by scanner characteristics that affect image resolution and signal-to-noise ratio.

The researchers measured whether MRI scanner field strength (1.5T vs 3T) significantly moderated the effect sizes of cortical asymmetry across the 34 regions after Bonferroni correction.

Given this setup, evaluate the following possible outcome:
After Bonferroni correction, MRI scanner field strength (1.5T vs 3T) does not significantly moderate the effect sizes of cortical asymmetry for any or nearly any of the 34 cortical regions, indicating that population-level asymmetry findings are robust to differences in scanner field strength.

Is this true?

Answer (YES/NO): YES